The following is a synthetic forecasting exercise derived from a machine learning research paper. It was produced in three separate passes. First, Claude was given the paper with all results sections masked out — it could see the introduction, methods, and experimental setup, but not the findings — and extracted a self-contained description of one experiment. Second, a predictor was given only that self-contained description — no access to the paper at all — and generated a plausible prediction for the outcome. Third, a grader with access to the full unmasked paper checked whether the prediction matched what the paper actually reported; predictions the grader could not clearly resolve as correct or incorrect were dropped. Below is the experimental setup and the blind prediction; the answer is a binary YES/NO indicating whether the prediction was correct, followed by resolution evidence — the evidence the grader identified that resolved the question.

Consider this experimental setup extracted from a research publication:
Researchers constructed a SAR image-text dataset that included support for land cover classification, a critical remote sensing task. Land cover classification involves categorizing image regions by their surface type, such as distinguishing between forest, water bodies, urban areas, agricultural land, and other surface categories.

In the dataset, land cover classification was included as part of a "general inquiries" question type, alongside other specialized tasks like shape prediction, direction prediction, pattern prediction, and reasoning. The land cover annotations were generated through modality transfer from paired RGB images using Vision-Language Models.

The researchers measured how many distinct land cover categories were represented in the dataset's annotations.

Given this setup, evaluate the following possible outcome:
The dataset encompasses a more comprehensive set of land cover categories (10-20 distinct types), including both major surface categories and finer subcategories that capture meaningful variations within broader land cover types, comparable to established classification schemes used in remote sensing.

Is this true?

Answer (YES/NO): YES